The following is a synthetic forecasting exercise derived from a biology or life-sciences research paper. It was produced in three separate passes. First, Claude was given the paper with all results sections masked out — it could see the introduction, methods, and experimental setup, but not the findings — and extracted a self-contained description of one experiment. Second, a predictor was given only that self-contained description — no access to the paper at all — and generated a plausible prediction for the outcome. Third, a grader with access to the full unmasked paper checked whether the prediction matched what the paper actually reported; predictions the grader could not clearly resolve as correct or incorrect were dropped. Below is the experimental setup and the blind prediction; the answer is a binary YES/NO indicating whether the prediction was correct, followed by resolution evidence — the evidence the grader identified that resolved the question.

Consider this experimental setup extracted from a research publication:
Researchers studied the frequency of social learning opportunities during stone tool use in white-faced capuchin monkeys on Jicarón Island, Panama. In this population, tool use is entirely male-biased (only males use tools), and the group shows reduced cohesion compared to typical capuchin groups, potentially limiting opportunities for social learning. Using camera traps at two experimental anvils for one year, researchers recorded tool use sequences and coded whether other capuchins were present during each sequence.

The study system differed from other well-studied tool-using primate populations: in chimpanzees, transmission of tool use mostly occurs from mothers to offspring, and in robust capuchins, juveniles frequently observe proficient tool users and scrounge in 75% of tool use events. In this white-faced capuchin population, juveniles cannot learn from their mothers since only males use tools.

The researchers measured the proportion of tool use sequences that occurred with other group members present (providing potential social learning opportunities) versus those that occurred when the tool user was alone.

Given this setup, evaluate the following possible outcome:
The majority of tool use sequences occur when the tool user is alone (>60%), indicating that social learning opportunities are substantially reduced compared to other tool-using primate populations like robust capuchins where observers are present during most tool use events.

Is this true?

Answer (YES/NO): YES